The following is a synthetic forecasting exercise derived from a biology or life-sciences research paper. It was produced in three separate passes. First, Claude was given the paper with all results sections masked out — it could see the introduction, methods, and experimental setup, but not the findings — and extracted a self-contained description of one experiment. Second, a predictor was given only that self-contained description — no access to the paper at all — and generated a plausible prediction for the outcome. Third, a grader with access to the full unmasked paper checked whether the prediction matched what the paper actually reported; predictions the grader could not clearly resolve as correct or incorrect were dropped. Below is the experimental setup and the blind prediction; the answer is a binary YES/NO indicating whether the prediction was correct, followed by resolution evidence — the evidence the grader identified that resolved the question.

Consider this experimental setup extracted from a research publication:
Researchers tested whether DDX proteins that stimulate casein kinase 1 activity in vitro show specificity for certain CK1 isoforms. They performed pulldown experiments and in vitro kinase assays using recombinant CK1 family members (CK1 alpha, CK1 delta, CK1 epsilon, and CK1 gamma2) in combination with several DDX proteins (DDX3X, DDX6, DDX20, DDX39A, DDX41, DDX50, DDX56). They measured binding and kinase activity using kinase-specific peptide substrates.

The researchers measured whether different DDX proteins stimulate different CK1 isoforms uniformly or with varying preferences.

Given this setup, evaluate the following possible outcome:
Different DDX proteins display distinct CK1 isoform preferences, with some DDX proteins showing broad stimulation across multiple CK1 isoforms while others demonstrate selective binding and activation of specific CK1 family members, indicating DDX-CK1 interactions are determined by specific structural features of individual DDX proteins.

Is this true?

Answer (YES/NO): NO